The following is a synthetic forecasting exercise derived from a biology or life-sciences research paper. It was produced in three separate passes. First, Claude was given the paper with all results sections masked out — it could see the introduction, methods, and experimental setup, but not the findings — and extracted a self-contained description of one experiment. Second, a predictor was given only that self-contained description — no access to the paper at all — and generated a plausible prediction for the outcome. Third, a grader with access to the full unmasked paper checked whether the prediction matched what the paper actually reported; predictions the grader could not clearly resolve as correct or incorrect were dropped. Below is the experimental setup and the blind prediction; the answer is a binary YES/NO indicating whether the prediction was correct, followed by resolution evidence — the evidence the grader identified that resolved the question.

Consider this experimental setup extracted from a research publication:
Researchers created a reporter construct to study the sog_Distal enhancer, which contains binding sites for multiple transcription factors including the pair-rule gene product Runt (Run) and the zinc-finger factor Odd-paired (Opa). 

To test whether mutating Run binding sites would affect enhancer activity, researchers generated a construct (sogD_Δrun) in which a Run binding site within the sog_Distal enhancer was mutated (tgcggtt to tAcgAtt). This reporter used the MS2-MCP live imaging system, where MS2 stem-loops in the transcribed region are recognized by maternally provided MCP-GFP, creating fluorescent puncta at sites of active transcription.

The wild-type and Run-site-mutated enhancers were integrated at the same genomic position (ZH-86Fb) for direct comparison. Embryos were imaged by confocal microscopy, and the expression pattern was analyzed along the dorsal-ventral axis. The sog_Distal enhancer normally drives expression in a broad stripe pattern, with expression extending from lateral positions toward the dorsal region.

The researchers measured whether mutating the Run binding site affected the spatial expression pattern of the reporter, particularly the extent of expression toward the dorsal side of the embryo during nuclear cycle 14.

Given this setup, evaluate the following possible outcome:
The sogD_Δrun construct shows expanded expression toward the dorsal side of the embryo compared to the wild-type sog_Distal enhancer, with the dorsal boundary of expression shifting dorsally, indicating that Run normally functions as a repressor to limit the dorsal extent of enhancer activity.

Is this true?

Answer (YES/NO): NO